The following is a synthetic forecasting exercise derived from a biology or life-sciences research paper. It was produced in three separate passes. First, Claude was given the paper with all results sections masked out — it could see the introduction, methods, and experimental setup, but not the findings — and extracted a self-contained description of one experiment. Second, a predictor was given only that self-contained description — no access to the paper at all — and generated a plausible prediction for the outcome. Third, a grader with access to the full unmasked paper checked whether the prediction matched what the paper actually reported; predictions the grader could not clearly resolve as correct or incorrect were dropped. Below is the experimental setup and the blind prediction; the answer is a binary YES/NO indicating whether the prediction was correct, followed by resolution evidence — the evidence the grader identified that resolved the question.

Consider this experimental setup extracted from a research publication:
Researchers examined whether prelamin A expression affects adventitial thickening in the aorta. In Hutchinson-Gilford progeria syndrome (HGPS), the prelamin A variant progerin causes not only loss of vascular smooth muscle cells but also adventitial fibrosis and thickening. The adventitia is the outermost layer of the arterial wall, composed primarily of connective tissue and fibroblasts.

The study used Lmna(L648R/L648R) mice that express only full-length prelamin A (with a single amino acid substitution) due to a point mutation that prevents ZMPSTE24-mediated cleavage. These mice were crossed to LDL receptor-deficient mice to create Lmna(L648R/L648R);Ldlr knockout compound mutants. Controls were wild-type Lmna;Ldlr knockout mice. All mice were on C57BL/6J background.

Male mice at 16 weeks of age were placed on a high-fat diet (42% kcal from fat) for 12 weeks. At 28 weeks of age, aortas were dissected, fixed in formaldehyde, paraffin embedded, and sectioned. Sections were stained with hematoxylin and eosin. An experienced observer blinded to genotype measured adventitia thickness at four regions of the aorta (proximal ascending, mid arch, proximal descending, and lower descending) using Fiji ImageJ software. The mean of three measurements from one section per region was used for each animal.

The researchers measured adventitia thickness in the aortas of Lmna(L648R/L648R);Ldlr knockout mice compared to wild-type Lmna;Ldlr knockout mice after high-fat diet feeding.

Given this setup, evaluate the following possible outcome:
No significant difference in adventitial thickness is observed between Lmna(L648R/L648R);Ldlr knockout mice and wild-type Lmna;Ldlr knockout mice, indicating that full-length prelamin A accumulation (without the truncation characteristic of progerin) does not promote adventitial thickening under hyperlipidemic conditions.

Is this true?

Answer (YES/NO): YES